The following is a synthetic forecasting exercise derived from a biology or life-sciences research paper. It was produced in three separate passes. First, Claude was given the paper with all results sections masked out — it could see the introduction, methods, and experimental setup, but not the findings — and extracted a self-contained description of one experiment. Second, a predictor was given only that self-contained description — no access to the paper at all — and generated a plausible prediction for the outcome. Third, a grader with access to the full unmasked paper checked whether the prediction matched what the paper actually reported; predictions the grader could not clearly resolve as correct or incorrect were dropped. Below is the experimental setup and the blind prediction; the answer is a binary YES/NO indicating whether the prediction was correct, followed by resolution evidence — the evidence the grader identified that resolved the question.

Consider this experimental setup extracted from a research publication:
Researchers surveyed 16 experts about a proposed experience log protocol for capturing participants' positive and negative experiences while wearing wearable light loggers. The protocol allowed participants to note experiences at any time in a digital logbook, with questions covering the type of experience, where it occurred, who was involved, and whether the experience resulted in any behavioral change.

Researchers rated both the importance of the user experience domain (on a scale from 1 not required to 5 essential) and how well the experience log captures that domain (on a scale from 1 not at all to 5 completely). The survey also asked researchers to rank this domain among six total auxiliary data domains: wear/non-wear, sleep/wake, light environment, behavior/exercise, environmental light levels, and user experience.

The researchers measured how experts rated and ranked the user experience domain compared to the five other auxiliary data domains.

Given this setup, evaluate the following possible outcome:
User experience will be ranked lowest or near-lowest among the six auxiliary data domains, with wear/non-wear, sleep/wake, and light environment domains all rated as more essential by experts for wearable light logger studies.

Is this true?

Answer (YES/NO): YES